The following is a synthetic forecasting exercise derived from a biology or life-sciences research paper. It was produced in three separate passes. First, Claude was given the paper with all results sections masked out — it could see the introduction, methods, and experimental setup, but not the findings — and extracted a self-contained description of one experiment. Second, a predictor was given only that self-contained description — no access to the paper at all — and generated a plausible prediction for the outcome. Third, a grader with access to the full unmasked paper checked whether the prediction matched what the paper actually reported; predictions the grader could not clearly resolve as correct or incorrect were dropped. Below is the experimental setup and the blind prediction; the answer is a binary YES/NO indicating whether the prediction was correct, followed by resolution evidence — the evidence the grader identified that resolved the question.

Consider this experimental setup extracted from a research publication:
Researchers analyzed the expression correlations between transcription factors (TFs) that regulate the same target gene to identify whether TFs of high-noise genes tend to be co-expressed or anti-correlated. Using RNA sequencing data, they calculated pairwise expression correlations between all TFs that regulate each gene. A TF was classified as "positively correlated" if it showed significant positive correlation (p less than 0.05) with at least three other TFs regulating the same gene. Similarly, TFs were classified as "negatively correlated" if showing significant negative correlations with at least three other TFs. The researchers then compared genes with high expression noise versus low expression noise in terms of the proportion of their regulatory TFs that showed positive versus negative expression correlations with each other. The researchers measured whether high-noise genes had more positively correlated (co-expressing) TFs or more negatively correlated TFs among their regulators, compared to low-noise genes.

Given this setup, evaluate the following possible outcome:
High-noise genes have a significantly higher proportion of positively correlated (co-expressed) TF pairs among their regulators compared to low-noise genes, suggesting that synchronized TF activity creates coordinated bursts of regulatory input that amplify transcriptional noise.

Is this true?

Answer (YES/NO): YES